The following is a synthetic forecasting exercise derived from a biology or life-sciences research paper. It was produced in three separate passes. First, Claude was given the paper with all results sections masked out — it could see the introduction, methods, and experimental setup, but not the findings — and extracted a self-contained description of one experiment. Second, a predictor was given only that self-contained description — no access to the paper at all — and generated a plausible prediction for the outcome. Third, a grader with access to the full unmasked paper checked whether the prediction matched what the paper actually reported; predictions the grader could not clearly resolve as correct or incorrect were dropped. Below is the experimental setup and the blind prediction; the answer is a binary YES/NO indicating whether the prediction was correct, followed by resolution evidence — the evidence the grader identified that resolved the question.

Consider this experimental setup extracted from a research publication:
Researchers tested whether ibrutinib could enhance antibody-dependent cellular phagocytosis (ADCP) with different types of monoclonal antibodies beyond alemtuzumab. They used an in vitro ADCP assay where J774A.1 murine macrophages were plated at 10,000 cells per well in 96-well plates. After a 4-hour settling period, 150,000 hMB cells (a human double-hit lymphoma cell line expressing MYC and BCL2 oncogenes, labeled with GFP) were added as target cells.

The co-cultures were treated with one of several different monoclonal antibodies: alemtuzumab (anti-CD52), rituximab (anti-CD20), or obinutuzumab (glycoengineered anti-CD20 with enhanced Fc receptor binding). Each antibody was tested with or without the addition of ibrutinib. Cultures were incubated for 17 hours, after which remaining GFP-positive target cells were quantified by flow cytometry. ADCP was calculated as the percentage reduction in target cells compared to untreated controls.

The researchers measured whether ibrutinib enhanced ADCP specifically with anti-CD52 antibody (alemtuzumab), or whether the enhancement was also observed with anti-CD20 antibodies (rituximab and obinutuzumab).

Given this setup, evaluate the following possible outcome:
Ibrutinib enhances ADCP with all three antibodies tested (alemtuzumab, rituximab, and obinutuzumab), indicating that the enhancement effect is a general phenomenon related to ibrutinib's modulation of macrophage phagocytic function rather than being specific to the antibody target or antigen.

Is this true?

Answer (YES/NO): NO